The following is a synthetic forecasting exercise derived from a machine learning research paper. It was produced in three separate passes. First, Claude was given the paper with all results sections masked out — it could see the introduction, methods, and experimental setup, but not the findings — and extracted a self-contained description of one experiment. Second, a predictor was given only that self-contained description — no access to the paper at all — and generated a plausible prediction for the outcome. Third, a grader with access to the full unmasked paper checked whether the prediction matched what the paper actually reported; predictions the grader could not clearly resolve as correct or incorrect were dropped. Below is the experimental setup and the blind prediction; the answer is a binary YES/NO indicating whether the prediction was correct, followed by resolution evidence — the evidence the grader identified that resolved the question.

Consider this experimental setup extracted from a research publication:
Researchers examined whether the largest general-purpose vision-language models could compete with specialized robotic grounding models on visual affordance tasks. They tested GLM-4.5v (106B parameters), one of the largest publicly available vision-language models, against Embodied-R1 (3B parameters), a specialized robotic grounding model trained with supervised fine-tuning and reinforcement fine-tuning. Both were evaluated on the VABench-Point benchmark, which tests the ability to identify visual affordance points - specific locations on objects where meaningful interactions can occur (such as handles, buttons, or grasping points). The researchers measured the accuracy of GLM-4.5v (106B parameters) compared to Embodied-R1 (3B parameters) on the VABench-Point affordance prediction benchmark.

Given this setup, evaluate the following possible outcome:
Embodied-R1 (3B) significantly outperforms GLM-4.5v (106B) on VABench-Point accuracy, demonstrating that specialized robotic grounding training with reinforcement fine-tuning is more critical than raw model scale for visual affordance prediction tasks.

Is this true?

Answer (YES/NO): YES